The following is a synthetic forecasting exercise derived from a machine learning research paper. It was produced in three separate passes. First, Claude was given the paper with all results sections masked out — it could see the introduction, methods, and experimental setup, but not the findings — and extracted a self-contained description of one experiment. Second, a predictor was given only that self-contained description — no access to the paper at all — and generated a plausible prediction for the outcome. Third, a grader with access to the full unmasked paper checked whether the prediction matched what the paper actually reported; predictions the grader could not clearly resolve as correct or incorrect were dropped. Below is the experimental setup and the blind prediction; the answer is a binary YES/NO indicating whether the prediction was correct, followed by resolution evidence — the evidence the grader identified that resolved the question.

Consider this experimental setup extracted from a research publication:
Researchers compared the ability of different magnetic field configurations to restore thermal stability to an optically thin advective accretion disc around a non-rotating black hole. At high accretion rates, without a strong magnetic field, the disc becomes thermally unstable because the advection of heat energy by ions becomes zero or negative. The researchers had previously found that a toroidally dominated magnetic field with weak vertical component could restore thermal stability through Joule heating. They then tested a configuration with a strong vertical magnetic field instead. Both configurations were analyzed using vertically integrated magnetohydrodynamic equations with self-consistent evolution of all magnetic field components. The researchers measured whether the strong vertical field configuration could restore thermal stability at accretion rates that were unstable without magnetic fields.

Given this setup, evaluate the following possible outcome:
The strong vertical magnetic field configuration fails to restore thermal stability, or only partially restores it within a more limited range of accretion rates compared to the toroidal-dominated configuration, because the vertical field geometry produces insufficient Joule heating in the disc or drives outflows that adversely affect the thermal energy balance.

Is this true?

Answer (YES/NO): NO